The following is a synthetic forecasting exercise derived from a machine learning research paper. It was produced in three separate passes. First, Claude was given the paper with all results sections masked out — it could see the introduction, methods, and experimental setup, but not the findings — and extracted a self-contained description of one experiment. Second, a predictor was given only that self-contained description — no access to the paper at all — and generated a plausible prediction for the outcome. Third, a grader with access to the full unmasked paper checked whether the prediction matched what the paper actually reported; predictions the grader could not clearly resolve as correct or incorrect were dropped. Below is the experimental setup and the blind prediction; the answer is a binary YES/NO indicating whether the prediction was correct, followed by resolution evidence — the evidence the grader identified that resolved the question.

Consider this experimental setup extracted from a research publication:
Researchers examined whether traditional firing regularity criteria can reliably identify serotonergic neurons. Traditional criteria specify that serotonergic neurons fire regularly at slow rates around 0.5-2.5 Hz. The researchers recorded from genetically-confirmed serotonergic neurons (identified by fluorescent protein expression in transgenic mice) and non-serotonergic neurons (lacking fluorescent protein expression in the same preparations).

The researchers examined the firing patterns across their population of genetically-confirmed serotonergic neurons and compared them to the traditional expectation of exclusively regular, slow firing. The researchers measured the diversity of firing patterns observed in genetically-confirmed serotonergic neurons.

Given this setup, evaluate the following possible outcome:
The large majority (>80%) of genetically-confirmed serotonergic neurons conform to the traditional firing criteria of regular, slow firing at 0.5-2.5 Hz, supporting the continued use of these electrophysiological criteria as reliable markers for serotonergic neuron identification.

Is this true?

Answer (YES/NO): NO